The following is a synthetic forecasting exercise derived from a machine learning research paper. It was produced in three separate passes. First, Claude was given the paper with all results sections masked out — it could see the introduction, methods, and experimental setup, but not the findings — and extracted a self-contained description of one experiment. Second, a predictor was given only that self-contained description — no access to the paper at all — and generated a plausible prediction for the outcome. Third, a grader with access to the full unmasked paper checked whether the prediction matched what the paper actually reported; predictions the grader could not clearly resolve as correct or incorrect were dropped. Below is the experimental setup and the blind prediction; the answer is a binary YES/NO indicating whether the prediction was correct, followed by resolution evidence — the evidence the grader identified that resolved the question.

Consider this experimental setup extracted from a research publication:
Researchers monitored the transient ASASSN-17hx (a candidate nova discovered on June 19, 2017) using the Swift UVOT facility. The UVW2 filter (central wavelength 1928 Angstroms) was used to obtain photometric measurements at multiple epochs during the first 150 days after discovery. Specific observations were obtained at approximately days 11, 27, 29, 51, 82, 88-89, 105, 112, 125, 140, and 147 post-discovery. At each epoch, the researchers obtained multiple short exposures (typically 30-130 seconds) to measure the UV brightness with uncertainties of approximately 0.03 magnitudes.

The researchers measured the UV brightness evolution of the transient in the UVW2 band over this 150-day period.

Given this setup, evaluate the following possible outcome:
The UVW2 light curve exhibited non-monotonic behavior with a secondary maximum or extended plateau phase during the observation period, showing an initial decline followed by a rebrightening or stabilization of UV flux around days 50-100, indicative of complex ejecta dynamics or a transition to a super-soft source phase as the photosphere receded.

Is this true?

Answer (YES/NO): NO